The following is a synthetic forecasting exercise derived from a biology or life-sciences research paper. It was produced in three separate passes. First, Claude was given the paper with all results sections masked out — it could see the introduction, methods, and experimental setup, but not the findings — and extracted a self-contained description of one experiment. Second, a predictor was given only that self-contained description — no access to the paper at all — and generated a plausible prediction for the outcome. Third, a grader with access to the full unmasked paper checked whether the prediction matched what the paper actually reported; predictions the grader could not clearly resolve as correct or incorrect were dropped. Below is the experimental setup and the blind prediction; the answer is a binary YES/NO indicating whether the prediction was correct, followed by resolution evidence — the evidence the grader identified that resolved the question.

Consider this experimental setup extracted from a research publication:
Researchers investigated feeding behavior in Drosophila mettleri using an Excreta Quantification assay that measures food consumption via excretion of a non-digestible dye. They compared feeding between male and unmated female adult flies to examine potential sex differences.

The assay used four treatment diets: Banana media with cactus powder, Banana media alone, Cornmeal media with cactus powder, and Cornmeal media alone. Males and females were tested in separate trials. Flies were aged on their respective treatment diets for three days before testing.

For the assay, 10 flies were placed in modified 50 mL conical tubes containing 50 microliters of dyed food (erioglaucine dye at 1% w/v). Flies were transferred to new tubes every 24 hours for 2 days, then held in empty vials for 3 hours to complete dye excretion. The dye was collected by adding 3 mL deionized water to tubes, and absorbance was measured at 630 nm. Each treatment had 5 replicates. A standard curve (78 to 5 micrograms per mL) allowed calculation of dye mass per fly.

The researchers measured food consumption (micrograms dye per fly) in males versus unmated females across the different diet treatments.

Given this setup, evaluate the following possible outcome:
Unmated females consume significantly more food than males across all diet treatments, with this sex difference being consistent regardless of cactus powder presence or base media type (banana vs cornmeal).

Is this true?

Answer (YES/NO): NO